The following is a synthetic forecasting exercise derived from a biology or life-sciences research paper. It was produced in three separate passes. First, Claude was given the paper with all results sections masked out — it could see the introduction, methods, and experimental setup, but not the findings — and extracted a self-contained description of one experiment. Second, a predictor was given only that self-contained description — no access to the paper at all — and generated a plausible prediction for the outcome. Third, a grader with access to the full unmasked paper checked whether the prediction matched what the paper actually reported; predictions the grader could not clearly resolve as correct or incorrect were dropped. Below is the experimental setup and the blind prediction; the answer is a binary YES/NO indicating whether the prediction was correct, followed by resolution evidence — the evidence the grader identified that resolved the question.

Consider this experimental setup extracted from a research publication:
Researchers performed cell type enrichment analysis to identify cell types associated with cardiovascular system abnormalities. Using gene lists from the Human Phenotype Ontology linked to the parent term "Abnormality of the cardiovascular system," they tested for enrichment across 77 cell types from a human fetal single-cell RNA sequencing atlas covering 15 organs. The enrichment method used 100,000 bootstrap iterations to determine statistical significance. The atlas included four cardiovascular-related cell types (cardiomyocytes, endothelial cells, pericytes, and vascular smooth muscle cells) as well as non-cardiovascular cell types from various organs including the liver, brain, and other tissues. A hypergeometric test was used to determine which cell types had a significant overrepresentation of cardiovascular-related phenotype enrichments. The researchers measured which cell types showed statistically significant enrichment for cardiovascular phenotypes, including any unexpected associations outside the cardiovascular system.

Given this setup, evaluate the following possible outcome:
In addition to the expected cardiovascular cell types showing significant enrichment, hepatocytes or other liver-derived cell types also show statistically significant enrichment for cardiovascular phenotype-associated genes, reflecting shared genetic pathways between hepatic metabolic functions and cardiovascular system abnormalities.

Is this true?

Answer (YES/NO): YES